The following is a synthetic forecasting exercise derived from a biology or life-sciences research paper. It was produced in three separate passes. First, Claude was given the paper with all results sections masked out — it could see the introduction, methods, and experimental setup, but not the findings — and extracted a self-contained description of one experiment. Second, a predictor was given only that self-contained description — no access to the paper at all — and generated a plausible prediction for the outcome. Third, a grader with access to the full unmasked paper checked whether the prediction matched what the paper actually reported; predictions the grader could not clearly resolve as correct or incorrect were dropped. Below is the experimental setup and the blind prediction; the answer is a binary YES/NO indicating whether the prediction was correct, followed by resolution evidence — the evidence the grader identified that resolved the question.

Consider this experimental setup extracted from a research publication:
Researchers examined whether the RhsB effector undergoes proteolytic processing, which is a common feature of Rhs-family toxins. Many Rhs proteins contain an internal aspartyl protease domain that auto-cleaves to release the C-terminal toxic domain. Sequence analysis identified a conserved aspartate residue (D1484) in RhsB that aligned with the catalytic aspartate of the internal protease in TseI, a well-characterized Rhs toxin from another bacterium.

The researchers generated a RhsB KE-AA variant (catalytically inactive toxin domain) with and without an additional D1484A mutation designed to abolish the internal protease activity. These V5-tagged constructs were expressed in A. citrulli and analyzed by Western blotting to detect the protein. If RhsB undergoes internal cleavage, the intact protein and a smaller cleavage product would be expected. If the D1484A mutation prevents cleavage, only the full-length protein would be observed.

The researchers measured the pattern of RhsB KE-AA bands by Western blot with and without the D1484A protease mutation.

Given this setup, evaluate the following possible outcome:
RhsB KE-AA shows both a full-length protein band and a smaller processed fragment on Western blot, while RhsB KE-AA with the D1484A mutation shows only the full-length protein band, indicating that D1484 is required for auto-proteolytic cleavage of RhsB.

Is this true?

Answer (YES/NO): YES